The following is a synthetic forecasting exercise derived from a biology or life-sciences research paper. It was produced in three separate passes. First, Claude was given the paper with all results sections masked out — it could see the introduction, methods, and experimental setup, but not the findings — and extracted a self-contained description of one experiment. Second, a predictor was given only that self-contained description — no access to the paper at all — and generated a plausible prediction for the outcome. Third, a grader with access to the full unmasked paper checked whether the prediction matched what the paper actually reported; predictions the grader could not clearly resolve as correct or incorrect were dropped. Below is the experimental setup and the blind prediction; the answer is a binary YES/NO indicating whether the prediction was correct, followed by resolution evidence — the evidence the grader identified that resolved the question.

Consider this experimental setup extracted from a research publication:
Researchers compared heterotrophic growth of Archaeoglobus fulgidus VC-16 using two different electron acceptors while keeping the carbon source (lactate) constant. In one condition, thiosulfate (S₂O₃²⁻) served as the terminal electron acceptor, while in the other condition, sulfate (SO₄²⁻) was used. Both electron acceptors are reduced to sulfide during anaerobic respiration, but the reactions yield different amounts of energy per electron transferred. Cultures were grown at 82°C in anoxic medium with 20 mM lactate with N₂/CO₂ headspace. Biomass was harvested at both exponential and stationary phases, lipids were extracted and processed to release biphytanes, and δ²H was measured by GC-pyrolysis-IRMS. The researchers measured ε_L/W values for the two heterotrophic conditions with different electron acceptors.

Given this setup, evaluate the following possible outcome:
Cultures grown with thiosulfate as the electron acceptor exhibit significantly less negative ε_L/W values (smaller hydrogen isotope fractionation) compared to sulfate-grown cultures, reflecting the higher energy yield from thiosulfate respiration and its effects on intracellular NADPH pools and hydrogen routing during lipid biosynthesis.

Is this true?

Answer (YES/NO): NO